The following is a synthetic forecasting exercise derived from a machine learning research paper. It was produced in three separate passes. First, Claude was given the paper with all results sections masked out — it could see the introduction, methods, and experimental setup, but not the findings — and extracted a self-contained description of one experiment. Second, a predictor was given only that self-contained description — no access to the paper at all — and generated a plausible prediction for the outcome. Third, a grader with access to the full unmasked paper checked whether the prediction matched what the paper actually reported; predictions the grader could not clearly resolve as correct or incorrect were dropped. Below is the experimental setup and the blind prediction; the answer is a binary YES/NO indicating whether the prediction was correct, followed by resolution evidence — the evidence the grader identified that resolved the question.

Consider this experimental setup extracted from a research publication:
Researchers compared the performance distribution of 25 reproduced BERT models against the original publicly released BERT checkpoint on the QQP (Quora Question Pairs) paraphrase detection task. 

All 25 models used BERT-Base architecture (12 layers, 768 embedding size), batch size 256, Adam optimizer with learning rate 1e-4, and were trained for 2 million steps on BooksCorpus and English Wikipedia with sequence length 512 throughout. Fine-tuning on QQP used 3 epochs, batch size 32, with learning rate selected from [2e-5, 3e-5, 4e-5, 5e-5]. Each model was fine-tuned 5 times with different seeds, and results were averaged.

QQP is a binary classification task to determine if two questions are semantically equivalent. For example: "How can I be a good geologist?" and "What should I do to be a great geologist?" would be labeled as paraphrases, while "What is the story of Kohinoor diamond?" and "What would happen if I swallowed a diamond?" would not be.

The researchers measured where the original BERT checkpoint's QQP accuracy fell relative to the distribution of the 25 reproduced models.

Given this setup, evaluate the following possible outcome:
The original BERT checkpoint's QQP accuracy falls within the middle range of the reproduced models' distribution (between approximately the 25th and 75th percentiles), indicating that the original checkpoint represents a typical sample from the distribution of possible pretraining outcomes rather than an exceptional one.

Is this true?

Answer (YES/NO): NO